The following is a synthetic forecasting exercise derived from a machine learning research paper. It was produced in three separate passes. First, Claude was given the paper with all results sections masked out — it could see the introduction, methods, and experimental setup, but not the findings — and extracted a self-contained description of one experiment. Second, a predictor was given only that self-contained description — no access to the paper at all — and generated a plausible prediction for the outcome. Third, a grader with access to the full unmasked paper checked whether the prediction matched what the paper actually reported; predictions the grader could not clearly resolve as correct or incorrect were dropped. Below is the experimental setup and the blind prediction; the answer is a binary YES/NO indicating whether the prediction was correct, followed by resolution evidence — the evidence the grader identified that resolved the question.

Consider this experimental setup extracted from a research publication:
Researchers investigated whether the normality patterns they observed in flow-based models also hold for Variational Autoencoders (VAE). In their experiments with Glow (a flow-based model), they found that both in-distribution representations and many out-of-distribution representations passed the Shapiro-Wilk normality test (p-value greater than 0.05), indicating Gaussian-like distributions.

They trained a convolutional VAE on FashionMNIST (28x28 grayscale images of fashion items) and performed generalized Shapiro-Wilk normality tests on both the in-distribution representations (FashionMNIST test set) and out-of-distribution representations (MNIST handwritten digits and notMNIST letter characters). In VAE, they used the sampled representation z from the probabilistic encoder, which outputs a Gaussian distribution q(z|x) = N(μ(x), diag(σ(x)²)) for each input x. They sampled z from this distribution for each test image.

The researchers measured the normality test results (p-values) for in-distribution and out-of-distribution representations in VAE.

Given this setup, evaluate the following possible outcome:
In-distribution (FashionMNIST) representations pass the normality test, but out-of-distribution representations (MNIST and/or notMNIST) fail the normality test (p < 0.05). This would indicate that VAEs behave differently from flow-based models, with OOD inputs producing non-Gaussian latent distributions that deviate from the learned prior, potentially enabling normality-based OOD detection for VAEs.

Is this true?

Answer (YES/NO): NO